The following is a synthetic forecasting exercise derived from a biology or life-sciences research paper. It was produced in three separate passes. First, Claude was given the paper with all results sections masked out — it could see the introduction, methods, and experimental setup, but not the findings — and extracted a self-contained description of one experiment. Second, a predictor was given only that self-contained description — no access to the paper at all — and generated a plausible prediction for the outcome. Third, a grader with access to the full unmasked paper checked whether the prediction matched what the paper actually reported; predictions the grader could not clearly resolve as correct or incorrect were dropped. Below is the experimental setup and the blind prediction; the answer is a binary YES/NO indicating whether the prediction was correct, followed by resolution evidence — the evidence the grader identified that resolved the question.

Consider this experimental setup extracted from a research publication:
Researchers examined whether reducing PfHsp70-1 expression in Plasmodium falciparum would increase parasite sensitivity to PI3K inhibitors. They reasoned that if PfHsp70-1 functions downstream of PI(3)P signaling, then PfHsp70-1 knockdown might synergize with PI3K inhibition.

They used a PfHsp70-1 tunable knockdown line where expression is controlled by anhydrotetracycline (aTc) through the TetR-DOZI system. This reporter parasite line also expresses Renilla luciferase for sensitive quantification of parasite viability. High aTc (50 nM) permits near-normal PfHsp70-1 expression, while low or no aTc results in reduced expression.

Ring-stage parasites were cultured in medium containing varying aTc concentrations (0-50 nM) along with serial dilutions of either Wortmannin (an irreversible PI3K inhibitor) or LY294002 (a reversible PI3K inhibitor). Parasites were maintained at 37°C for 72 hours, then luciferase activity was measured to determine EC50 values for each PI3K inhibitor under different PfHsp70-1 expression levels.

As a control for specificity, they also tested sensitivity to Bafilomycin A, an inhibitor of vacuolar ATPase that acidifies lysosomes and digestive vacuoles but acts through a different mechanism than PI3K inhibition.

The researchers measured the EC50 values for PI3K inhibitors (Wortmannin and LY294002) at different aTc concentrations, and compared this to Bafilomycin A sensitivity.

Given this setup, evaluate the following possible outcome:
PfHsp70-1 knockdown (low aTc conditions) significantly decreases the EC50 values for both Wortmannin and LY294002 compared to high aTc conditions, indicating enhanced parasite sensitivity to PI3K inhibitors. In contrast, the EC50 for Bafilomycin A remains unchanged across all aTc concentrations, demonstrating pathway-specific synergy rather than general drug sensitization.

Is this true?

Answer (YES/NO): YES